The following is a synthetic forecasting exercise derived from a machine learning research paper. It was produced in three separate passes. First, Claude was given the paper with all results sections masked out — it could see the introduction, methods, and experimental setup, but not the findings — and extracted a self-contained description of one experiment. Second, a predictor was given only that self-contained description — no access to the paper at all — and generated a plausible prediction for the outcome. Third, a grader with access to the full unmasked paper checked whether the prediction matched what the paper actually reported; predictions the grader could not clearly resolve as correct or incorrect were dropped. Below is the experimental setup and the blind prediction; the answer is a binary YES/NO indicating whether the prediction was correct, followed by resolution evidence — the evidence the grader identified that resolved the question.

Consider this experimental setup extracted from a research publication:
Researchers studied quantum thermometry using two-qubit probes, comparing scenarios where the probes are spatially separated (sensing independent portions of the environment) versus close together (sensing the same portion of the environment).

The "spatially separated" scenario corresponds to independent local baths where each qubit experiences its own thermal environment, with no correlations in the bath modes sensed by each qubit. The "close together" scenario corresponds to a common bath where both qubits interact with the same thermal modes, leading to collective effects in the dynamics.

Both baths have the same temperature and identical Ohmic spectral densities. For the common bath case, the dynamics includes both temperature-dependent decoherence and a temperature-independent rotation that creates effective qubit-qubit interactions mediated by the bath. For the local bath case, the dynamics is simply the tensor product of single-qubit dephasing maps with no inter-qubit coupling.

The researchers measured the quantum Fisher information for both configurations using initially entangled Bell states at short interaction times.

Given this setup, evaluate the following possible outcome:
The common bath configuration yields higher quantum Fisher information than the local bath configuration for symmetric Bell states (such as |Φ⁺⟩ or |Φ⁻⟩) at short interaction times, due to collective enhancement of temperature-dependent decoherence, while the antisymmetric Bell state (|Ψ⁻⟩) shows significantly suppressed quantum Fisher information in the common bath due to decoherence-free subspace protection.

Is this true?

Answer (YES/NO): YES